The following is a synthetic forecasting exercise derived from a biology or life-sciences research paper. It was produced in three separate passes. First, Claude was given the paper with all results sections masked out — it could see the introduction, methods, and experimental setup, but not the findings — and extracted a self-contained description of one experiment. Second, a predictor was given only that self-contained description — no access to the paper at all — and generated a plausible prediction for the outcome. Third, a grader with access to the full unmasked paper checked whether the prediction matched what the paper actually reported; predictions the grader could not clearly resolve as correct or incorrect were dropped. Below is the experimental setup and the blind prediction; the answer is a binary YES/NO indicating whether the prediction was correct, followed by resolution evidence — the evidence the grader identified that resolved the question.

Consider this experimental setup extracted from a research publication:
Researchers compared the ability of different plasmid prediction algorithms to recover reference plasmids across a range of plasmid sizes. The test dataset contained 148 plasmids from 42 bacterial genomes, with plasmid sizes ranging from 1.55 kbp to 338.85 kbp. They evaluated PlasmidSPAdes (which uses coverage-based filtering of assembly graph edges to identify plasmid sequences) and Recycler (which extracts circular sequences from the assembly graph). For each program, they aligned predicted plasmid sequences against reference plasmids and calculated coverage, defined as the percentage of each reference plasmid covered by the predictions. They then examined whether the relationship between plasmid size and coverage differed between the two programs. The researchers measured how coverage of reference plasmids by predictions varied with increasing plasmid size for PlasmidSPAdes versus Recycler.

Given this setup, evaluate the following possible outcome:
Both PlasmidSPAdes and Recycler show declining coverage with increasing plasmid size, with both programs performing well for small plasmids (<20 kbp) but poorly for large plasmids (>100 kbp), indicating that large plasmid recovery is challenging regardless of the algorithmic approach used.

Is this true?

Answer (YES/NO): NO